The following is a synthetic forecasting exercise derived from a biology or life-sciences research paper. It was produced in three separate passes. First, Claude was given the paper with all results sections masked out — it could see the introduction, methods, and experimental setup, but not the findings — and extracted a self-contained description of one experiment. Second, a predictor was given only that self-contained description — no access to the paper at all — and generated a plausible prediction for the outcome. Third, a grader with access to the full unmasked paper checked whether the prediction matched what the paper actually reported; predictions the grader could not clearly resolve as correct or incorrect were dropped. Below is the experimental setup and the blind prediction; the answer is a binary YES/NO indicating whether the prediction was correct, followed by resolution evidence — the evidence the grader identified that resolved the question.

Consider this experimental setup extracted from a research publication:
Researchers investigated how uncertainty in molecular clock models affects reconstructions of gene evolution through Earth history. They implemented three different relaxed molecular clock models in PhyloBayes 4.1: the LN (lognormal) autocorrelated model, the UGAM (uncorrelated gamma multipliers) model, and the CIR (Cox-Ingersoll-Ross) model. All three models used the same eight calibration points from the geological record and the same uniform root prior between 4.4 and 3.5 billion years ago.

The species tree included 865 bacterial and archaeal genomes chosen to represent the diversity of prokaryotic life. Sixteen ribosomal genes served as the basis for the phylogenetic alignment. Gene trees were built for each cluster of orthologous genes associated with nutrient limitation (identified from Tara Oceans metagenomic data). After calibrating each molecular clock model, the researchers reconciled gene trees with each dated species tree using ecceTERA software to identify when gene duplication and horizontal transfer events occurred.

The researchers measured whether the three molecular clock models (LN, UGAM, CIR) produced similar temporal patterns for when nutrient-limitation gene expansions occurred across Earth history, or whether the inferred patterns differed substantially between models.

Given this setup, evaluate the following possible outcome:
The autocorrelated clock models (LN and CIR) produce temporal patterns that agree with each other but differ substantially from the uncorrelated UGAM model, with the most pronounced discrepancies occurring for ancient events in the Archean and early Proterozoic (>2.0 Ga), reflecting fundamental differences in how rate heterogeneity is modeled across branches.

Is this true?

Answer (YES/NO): NO